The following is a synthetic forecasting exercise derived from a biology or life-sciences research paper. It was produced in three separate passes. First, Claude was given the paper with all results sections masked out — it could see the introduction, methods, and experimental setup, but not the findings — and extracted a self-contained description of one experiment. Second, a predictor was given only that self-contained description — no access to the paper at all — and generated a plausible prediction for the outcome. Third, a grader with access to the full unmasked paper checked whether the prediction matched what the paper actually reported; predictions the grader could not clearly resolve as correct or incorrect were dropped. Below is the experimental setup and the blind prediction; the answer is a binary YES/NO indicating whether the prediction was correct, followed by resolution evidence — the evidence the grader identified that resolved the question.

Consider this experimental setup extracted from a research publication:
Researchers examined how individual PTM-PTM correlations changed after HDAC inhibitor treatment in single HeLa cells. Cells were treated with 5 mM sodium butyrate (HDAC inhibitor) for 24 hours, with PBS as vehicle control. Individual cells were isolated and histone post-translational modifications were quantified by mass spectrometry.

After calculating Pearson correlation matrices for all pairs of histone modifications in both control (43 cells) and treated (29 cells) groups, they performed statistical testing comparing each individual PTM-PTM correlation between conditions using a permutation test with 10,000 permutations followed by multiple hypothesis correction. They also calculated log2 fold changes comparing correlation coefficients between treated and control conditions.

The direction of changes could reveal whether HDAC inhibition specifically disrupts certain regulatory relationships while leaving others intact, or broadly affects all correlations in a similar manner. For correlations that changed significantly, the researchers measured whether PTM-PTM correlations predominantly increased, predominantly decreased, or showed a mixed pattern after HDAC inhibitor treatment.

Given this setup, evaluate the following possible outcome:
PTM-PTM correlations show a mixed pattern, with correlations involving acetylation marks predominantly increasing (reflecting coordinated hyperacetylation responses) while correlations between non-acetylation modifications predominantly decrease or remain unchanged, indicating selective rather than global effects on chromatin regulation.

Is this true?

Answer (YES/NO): NO